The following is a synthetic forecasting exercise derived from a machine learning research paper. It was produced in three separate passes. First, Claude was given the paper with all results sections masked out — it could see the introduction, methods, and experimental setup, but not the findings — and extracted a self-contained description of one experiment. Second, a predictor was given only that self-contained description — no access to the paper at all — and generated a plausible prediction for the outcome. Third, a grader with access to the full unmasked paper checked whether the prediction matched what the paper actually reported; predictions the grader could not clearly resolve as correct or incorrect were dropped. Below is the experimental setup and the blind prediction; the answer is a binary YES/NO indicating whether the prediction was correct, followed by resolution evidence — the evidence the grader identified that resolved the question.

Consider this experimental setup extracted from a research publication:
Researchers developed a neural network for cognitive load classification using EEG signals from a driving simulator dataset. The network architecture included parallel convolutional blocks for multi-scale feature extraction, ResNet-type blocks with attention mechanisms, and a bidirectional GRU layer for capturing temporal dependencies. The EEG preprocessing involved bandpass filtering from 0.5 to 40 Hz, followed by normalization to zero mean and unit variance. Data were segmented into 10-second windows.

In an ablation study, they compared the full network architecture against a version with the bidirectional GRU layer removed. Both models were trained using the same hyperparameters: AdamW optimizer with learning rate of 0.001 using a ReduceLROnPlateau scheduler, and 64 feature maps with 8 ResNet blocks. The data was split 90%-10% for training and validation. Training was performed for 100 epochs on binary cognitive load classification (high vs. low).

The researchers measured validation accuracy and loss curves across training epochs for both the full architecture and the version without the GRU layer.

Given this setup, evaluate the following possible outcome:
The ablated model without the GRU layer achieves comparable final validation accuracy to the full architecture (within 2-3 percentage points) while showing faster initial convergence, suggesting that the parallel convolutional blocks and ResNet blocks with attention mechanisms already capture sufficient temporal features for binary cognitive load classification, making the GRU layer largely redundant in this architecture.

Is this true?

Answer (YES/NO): NO